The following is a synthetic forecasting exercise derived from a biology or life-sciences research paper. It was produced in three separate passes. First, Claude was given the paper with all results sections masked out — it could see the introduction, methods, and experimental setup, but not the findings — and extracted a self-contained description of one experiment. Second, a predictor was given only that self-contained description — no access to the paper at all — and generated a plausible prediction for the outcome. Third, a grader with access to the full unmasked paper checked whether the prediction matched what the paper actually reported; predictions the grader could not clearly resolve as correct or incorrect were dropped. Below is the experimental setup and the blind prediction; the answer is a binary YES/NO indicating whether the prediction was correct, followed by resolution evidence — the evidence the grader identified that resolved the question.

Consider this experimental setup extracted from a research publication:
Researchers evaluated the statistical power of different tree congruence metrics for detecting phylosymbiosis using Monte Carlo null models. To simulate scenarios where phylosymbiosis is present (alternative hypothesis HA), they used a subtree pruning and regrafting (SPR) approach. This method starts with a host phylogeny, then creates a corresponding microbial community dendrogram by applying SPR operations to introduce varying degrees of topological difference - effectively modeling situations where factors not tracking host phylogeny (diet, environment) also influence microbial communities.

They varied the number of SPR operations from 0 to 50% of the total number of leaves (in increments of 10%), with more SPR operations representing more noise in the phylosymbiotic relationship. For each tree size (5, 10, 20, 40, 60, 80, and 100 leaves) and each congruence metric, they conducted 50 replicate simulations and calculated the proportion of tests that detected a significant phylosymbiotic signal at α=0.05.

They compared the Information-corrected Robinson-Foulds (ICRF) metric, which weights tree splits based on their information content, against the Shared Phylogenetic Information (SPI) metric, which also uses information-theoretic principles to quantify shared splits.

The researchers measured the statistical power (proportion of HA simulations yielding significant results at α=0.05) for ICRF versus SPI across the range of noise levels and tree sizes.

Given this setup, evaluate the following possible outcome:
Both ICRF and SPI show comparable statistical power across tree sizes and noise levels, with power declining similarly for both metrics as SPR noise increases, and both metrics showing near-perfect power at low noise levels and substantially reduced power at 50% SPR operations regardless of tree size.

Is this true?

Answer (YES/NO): NO